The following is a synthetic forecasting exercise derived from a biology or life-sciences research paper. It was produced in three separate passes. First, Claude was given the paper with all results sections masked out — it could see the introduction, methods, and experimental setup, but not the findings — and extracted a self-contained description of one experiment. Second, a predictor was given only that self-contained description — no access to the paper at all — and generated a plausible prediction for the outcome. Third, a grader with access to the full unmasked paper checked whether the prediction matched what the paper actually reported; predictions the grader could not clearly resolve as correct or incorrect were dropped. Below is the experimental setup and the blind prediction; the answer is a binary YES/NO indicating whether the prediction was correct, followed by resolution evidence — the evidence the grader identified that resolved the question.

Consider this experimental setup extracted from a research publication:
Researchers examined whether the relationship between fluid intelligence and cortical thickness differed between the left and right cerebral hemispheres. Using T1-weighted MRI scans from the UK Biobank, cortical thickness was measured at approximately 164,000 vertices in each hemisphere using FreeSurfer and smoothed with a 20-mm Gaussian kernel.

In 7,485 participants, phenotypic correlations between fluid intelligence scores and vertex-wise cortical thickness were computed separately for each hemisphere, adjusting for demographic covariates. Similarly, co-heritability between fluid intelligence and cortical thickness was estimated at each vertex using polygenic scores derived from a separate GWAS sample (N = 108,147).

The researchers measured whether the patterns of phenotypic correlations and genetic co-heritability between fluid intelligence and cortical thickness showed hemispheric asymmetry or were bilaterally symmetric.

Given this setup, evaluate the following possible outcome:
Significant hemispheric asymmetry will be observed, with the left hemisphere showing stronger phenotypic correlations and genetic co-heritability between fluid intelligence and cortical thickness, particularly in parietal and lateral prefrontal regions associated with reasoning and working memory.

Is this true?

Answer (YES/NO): NO